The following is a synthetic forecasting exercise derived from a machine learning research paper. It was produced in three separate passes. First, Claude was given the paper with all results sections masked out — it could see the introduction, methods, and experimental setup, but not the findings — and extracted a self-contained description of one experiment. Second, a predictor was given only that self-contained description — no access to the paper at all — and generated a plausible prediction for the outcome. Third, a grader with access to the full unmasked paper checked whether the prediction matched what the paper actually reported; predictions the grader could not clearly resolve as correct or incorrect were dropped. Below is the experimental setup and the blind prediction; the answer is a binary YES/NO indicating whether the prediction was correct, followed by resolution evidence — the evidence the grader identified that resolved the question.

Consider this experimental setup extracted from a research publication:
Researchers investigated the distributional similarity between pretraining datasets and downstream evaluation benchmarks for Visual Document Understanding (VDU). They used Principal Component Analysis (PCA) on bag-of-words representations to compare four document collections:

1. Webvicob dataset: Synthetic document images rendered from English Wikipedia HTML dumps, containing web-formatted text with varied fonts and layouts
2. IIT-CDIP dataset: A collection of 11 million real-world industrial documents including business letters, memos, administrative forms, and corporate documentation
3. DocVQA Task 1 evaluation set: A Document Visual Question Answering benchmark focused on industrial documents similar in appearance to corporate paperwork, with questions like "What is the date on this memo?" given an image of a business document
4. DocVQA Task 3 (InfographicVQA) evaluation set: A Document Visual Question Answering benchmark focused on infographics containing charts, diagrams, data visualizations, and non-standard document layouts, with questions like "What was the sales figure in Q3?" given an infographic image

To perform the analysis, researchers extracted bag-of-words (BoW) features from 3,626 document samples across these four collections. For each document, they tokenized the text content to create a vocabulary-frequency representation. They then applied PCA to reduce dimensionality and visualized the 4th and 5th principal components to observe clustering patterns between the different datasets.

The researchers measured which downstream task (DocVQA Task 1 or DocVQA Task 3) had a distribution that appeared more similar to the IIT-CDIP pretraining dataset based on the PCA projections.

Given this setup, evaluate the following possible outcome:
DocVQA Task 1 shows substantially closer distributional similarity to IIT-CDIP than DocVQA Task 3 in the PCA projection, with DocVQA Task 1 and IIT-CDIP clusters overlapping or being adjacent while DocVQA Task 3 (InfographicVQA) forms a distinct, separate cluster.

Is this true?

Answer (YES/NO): YES